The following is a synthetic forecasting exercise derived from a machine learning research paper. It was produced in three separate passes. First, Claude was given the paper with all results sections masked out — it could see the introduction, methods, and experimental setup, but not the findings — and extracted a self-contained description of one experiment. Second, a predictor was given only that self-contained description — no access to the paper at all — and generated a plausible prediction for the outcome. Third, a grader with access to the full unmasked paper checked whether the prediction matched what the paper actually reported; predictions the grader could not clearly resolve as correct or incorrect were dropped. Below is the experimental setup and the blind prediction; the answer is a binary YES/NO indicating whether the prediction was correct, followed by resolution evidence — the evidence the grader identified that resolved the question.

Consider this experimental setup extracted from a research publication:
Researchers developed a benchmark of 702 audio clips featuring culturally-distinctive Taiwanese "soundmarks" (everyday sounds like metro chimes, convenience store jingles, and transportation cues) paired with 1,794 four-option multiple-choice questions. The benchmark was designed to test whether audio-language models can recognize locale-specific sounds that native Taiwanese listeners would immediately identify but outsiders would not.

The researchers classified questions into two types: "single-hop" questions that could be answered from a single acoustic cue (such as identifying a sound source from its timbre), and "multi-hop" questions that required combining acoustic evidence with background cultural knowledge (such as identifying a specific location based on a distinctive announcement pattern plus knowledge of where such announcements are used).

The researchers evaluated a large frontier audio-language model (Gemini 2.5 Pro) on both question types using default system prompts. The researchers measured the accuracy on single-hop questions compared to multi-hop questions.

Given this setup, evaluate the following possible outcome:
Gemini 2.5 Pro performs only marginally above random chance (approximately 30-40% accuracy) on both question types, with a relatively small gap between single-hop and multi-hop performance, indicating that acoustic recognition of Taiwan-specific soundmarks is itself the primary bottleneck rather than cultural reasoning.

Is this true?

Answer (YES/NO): NO